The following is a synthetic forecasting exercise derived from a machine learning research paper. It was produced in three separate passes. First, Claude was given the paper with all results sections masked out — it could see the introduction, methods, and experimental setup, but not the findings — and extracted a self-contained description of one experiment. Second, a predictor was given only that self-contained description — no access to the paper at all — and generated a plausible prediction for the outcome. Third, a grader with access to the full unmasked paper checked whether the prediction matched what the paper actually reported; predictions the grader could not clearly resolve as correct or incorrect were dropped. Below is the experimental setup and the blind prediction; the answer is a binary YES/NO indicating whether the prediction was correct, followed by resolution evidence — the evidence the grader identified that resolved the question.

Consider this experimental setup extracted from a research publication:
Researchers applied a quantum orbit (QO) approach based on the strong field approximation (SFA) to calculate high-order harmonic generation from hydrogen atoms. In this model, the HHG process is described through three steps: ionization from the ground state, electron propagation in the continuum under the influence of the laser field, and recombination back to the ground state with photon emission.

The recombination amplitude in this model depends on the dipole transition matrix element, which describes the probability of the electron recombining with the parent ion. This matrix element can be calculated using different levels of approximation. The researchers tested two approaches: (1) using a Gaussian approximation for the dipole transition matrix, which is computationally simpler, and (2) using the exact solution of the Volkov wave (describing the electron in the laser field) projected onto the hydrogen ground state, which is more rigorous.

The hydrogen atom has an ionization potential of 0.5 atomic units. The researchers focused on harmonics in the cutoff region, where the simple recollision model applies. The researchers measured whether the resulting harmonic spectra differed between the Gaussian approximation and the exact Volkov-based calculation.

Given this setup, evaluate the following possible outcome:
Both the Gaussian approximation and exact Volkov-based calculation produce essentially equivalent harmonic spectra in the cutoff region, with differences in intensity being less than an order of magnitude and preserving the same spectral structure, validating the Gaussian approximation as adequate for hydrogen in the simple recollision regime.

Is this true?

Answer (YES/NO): YES